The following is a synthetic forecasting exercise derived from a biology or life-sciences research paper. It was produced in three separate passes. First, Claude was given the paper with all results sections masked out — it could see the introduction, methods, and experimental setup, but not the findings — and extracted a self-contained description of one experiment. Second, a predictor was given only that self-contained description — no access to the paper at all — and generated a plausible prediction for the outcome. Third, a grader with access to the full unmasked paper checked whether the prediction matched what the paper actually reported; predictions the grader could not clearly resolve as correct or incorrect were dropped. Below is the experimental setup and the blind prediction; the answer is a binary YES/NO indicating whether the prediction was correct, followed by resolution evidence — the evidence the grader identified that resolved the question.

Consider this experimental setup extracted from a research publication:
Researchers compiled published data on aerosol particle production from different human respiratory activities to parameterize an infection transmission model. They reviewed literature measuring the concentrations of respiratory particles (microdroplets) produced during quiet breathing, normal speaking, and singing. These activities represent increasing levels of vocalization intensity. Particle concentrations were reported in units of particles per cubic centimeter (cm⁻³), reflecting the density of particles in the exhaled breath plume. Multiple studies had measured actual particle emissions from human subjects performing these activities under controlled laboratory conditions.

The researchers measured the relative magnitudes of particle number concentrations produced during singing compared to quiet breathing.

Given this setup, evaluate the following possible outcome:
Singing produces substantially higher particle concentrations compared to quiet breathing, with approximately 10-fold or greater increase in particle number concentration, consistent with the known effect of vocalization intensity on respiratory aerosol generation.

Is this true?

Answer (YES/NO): YES